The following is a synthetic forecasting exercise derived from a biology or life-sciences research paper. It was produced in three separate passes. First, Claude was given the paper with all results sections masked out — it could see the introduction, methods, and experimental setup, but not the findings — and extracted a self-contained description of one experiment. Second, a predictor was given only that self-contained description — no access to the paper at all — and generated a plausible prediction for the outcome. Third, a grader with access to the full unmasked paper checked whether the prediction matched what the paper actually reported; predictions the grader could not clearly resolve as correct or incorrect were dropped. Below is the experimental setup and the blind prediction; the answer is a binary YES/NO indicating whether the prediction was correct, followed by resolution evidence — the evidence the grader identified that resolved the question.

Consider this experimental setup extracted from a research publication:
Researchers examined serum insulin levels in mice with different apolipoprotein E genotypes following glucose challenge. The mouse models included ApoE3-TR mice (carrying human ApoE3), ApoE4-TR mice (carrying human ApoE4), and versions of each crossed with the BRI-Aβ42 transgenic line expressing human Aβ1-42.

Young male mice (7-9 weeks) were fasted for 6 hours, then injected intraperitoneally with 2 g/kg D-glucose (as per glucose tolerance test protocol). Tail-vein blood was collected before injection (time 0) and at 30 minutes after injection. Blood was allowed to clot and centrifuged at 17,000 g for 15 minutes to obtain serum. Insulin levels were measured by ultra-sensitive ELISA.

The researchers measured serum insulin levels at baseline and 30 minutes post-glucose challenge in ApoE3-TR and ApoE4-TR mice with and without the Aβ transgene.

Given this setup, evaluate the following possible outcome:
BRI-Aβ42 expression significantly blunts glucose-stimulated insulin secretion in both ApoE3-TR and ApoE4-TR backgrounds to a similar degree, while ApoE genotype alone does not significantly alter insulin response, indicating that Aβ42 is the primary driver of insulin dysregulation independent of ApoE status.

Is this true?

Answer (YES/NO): NO